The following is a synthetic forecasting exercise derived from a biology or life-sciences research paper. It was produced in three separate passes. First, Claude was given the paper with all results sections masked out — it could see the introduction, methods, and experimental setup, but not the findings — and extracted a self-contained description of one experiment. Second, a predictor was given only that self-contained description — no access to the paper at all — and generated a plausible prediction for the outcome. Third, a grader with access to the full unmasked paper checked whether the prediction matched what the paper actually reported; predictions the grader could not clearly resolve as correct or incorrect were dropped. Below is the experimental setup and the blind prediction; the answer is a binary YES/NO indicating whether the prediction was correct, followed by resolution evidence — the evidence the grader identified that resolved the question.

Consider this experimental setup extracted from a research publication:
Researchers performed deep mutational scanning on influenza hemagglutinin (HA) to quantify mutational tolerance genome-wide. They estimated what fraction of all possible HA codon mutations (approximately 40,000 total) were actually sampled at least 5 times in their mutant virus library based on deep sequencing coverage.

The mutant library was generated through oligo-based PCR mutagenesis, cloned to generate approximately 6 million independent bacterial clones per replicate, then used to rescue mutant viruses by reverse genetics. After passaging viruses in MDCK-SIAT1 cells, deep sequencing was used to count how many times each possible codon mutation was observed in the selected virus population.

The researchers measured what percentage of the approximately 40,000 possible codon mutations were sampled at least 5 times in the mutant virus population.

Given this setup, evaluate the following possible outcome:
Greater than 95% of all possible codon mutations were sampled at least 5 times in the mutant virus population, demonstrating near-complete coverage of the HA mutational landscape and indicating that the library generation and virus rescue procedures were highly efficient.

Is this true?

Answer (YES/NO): NO